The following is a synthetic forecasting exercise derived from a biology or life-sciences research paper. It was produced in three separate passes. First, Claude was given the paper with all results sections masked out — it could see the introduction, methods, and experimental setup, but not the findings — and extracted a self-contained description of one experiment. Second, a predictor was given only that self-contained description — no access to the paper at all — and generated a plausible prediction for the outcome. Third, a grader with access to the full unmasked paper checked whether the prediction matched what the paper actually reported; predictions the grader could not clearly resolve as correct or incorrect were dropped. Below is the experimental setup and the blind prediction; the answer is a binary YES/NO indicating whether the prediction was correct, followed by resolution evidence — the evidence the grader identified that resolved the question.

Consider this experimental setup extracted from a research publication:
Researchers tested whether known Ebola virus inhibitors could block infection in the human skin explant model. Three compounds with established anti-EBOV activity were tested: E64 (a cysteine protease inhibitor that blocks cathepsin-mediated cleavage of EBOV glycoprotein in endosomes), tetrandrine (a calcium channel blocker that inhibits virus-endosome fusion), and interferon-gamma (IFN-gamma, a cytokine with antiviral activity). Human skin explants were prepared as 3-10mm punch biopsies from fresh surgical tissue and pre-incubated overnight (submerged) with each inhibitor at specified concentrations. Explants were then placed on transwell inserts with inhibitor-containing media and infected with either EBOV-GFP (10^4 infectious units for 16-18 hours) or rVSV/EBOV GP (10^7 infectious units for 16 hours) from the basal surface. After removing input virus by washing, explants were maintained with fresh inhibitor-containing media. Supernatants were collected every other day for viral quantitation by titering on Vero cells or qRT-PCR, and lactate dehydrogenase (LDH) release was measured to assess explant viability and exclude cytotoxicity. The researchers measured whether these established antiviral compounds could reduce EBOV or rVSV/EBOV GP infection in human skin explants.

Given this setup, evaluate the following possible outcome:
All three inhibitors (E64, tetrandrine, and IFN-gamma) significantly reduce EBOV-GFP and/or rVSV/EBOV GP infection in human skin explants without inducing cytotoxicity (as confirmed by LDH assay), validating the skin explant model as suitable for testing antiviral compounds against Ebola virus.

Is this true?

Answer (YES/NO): YES